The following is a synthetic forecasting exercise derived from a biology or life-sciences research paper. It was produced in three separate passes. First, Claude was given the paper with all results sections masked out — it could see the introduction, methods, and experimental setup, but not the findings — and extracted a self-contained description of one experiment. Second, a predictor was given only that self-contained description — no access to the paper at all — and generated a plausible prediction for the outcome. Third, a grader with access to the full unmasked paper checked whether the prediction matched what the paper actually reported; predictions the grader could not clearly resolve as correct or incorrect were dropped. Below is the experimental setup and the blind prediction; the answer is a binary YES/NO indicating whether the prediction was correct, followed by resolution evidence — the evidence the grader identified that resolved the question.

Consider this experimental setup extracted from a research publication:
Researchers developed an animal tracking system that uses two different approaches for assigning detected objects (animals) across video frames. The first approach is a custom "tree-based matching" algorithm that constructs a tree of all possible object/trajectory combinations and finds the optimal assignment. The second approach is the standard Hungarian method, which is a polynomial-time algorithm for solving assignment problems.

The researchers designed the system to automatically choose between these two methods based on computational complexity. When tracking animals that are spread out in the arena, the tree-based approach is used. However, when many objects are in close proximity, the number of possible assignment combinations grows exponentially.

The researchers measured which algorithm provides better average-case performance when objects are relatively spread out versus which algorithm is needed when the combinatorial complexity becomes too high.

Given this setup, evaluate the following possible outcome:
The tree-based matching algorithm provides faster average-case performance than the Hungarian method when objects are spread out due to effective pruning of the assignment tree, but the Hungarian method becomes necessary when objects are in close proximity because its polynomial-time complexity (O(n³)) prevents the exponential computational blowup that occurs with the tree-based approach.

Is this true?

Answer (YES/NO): YES